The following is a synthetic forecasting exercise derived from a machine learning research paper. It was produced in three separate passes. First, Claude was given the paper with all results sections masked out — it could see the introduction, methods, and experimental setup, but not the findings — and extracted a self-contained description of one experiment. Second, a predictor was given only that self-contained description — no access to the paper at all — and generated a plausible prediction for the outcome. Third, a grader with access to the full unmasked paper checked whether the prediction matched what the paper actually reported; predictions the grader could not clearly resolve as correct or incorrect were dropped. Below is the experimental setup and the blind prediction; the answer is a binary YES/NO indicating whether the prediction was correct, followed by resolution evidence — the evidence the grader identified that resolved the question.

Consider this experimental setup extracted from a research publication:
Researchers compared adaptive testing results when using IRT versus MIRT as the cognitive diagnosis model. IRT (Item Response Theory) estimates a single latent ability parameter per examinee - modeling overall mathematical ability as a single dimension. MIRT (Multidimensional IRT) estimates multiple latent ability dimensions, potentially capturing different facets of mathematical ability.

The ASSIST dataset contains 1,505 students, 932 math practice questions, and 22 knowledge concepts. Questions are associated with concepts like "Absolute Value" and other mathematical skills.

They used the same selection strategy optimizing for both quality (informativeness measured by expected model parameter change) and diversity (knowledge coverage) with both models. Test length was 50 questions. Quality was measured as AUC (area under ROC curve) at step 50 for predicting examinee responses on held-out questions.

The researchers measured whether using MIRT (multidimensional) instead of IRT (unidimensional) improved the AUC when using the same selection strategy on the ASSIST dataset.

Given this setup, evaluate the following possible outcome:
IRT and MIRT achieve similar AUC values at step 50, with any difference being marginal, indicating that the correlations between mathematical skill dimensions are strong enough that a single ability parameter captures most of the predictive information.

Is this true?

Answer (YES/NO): NO